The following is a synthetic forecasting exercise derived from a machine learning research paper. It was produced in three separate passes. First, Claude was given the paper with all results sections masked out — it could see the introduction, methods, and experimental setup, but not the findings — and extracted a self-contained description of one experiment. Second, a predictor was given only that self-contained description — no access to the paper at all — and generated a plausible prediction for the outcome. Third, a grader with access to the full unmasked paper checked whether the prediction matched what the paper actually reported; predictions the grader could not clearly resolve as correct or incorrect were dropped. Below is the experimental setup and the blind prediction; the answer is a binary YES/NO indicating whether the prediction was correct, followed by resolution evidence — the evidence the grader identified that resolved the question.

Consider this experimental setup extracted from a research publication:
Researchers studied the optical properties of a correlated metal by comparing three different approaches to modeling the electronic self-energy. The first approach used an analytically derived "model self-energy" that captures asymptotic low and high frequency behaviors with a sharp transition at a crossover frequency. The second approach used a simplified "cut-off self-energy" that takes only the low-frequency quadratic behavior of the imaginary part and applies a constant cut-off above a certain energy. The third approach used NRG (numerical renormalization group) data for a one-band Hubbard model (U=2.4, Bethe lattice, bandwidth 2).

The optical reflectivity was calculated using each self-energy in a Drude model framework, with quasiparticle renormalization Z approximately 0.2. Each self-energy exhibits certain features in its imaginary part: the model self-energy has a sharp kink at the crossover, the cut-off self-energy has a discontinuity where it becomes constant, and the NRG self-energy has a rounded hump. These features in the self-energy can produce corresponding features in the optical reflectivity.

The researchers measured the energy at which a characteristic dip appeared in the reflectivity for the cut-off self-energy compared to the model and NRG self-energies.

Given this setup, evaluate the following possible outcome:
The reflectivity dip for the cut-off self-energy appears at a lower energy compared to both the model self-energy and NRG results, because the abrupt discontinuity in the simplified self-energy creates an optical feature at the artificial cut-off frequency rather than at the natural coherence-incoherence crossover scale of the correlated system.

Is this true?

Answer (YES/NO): YES